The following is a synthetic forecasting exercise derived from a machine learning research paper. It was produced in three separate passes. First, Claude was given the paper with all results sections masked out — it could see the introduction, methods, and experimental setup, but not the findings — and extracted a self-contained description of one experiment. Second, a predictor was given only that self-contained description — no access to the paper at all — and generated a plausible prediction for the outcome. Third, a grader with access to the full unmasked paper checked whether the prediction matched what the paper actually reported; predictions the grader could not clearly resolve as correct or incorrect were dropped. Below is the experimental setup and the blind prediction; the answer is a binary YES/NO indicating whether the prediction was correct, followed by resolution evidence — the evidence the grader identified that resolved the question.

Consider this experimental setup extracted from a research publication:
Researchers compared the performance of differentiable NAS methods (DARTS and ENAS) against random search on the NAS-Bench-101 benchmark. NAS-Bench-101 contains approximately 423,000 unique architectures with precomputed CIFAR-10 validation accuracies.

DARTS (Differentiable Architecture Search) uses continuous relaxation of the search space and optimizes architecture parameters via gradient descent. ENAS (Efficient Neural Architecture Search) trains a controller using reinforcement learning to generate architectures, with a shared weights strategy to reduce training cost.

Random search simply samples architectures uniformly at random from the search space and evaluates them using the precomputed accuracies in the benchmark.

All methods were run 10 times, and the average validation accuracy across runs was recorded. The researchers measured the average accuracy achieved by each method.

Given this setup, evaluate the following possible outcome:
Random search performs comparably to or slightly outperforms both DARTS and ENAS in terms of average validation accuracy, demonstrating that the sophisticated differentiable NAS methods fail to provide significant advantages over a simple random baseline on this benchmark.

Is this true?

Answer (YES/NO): NO